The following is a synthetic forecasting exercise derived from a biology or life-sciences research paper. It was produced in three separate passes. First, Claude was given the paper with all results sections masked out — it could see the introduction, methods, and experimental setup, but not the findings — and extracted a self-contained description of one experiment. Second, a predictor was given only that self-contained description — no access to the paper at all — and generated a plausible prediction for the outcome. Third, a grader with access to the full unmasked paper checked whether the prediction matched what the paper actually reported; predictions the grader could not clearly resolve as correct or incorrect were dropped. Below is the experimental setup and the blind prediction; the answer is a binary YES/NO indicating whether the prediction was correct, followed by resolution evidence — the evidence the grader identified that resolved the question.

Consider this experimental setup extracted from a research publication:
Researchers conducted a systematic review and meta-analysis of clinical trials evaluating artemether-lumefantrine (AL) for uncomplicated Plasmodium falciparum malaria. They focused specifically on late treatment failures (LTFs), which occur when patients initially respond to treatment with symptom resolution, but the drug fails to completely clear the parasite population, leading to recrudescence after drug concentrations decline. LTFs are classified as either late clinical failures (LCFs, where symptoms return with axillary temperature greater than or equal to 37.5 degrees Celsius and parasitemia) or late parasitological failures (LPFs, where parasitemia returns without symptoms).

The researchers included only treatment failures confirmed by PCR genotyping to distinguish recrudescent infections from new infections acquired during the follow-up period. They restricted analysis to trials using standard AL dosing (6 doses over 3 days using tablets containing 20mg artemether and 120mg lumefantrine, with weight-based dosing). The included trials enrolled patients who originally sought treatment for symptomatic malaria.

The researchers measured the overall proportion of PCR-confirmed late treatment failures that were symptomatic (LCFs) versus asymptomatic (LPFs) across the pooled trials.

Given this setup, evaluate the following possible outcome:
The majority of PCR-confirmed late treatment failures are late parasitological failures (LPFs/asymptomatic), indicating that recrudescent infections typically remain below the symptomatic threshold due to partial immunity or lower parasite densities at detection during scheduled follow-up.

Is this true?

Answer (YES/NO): YES